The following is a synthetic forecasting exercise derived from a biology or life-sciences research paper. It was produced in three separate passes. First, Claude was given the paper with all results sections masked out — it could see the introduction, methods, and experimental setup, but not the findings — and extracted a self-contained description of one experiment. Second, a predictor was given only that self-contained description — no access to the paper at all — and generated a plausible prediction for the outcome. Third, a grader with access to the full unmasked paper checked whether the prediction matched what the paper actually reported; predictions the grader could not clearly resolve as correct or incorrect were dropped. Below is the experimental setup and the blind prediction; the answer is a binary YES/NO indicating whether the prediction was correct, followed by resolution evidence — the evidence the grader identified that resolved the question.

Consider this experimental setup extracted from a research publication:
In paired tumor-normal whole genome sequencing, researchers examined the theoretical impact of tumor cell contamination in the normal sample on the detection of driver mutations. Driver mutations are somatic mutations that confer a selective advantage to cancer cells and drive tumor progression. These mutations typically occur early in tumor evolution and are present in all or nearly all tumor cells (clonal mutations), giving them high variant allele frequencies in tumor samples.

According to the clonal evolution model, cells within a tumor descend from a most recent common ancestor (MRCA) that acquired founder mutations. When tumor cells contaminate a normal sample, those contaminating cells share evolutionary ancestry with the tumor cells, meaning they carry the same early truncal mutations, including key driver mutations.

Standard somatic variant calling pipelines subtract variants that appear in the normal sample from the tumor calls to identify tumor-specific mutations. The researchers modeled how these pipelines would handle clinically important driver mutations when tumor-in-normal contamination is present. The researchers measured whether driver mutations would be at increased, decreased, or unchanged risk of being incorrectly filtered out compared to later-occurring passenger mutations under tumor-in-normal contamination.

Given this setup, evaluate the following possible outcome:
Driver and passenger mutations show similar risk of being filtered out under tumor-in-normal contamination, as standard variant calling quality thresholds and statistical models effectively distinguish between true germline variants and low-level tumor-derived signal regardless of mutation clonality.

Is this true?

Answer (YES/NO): NO